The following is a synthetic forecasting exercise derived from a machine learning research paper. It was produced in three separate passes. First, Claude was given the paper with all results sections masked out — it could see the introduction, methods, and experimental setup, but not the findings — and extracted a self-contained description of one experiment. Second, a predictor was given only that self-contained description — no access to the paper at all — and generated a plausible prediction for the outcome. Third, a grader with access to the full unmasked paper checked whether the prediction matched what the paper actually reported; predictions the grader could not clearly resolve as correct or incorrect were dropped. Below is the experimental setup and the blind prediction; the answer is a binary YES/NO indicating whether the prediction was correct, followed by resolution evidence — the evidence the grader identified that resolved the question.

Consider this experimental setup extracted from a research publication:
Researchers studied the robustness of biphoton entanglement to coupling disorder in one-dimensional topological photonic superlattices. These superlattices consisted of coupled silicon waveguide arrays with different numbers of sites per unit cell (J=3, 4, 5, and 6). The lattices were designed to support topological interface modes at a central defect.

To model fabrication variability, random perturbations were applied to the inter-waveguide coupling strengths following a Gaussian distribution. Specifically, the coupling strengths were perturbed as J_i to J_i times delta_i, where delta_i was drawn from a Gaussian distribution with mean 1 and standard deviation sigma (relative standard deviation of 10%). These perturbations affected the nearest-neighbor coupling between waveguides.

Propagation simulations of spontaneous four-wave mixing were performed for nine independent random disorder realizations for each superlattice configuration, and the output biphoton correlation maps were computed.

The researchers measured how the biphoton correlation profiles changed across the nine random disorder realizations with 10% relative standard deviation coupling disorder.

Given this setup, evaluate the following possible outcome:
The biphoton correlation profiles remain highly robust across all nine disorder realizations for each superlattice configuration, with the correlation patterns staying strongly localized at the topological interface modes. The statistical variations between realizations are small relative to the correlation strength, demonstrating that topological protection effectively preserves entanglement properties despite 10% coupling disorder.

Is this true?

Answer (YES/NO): YES